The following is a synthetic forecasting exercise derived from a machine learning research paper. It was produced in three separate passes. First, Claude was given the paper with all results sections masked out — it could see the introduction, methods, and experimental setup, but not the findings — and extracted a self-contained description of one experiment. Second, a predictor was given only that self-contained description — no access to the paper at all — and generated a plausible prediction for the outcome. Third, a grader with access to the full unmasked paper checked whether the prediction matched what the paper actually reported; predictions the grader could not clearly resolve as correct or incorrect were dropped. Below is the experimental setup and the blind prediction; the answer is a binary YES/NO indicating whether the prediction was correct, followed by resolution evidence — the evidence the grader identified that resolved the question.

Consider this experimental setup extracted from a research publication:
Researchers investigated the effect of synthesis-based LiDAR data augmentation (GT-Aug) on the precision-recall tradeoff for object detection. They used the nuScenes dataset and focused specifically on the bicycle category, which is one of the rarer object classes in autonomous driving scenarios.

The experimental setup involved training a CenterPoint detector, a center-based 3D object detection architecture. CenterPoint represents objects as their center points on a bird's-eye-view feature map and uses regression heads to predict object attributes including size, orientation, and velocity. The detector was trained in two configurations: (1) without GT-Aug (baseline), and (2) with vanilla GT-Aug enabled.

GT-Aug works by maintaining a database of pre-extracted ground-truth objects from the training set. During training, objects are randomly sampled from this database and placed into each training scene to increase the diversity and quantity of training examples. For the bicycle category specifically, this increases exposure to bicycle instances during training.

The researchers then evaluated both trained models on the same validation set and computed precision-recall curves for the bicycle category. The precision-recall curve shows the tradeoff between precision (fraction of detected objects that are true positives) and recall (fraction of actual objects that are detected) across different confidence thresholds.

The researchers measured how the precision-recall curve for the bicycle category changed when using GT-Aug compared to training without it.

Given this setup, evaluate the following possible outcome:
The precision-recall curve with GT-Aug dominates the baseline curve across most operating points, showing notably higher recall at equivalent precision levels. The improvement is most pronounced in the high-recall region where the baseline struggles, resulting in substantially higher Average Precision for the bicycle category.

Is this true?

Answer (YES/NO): NO